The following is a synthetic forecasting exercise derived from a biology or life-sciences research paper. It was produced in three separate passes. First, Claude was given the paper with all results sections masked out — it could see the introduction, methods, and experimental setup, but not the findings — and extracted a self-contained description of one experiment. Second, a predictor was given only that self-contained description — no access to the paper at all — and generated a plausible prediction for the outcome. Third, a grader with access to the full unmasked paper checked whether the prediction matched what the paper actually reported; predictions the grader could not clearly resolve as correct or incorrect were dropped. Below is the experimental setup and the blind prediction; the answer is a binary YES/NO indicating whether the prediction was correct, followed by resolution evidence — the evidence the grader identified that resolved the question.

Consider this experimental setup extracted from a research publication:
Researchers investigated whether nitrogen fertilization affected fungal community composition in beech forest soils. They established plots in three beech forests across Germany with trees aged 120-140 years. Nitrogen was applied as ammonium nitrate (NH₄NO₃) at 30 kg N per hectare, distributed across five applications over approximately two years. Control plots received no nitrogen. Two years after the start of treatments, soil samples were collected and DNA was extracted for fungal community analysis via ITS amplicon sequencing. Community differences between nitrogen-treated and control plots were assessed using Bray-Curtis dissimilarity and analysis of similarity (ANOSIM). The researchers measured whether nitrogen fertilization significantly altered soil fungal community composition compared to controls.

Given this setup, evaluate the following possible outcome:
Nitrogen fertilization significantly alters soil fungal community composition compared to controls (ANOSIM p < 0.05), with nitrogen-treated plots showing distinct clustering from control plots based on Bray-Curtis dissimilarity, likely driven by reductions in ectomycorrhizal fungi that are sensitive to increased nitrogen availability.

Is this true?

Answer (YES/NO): NO